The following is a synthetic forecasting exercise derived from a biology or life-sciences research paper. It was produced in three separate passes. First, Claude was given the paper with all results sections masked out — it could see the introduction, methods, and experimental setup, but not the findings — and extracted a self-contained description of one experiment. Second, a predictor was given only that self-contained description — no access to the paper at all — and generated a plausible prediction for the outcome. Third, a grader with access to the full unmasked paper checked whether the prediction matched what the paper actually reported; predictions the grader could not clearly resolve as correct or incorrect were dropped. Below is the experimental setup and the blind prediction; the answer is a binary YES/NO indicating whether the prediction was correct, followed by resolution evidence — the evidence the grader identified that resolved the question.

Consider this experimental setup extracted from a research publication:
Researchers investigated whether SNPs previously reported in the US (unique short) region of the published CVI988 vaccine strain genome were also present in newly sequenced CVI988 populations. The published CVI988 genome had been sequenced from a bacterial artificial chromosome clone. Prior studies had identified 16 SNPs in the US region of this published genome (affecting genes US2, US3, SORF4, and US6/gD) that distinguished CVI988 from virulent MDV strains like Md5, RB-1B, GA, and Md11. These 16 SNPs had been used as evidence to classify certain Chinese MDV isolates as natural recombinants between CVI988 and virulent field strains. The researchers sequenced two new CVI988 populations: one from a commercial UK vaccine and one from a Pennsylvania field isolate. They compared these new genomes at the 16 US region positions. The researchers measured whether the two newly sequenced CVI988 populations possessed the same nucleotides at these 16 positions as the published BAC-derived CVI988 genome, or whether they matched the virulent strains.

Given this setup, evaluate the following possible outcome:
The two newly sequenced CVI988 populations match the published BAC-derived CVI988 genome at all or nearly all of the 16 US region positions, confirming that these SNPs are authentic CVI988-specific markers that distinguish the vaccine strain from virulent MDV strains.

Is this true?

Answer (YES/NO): NO